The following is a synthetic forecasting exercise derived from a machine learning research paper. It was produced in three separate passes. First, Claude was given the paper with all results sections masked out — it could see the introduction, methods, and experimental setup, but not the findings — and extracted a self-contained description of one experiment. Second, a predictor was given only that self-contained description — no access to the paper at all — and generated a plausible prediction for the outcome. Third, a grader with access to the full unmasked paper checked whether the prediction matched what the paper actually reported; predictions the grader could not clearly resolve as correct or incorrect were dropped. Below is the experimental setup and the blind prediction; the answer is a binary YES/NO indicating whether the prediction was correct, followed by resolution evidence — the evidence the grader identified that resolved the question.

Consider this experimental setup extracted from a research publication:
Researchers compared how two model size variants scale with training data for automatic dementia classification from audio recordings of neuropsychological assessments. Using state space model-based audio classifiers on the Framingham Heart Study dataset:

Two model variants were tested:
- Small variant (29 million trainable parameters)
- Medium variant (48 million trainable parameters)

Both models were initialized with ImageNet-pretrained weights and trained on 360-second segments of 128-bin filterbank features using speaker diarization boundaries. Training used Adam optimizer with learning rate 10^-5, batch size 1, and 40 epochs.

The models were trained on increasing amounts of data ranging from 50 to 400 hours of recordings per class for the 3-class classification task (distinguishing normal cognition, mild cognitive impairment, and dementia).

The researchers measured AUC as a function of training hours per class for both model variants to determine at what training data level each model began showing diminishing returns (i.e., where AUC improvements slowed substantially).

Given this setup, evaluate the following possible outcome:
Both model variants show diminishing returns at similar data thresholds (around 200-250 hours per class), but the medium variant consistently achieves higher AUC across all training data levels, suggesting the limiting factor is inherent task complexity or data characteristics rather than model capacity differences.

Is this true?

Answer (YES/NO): NO